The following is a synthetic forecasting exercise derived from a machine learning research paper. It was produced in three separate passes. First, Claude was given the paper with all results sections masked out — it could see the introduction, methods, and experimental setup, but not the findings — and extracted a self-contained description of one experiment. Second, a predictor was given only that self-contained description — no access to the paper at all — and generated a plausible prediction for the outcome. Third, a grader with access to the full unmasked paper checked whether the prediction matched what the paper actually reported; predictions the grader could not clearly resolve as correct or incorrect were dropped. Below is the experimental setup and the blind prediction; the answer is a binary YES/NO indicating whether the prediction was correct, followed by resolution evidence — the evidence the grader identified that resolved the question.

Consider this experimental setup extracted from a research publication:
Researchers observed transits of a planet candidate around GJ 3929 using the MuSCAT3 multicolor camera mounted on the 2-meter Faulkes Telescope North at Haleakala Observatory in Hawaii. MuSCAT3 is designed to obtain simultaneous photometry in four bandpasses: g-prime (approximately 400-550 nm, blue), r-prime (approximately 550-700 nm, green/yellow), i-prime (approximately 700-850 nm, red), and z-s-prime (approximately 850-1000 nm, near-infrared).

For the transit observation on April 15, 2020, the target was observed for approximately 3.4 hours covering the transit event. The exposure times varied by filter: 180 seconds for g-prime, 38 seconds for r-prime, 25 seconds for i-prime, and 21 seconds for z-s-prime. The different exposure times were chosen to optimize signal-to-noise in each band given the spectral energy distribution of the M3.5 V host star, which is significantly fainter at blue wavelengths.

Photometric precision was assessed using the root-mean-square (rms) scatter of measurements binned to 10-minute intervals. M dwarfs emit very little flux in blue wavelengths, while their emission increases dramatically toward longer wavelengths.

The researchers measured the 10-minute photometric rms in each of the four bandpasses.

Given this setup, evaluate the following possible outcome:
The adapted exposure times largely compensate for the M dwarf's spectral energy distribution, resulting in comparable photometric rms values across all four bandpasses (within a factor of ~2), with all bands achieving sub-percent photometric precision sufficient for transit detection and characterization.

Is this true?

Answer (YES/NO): YES